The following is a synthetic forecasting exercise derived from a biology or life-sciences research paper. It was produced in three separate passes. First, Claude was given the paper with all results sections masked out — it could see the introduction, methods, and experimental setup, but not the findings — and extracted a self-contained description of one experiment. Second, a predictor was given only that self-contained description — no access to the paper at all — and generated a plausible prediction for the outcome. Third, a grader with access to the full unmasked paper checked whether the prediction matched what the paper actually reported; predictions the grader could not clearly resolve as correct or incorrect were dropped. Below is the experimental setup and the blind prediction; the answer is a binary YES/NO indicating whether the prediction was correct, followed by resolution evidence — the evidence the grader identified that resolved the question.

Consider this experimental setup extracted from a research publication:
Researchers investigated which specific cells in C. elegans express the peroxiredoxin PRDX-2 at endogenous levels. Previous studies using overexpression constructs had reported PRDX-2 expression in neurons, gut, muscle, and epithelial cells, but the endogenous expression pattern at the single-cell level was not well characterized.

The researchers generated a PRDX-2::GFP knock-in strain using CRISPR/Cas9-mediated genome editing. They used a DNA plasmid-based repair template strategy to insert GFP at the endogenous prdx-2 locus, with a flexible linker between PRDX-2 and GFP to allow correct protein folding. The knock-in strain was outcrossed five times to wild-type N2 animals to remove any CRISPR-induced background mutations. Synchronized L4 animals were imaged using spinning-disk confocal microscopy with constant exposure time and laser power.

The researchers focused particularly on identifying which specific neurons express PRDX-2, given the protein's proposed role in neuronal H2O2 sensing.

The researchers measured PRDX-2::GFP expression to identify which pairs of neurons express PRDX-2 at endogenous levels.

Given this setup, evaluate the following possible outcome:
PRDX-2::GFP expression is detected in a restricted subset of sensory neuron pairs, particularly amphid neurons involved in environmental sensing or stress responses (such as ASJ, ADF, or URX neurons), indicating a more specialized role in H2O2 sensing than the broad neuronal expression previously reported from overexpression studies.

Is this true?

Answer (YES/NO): NO